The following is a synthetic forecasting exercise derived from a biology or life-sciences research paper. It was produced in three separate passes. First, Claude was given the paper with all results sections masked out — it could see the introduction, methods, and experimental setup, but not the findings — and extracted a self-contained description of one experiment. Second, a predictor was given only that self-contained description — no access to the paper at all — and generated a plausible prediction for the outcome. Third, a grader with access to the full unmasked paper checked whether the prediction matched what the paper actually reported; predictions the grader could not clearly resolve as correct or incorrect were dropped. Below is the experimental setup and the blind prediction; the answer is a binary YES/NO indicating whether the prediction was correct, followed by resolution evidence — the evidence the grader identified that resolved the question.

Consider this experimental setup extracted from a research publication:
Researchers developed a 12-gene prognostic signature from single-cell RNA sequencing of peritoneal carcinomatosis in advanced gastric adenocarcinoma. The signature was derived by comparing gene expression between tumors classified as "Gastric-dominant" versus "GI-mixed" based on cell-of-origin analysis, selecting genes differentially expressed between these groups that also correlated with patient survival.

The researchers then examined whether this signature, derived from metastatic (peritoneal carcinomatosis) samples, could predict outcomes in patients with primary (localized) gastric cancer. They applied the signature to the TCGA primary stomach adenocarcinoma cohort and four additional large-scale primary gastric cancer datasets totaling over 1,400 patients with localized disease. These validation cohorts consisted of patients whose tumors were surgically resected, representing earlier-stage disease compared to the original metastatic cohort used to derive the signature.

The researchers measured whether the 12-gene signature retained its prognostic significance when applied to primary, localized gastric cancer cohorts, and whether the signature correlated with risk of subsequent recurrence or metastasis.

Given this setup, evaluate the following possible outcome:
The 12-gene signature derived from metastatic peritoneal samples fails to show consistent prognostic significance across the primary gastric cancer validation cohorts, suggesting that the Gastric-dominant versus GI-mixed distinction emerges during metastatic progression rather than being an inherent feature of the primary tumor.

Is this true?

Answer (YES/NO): NO